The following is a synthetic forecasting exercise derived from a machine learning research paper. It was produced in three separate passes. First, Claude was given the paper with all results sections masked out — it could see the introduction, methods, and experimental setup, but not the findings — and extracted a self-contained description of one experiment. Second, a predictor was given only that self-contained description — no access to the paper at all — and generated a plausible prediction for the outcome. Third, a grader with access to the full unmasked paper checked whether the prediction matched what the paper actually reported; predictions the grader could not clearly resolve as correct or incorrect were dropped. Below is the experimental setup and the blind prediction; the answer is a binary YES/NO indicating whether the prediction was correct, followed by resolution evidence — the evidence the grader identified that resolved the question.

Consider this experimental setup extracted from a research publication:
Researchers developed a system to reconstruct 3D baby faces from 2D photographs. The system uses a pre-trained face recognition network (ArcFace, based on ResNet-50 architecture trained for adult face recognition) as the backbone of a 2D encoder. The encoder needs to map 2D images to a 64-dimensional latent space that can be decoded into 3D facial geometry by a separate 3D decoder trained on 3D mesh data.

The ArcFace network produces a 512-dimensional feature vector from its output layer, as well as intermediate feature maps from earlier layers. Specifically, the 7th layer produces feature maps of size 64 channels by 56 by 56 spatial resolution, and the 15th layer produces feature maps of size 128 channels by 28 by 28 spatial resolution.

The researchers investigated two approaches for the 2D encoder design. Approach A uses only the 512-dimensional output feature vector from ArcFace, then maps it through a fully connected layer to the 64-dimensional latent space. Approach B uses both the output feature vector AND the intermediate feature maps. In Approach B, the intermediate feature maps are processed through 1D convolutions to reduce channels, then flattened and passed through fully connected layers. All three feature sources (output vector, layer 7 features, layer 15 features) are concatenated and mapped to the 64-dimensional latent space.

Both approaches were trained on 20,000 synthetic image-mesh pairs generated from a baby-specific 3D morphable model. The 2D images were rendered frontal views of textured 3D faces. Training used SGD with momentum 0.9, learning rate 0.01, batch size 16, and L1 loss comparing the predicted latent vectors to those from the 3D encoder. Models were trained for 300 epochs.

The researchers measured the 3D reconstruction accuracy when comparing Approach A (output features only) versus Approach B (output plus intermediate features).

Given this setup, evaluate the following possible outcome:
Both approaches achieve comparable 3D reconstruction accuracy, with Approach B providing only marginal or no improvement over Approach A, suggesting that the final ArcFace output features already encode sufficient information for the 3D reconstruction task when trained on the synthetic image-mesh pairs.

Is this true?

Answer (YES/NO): NO